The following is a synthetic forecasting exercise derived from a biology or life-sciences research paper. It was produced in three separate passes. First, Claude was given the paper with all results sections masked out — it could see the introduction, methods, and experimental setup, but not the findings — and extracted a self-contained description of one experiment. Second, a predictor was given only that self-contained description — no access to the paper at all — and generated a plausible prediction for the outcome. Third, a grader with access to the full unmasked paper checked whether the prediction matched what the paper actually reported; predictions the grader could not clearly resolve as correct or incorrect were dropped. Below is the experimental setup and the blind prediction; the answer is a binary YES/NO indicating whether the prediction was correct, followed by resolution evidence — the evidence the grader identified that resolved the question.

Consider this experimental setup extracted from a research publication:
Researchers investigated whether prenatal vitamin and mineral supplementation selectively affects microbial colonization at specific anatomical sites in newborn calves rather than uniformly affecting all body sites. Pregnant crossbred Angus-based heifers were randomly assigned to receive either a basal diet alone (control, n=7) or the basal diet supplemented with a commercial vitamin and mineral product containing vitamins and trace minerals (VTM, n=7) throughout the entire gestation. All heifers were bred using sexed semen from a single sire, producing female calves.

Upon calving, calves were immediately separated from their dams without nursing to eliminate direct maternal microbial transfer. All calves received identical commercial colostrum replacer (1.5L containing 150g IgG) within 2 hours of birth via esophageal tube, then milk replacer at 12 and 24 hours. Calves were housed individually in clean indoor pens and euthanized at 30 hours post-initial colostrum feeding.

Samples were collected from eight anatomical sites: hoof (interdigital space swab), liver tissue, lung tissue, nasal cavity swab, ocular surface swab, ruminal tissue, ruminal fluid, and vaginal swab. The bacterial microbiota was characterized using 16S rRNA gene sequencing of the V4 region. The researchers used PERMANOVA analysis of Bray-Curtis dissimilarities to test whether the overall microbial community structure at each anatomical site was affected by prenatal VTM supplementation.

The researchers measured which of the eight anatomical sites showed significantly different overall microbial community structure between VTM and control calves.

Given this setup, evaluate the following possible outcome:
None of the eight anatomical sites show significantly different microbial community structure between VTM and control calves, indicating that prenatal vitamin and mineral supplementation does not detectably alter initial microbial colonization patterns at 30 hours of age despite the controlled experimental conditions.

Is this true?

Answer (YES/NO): NO